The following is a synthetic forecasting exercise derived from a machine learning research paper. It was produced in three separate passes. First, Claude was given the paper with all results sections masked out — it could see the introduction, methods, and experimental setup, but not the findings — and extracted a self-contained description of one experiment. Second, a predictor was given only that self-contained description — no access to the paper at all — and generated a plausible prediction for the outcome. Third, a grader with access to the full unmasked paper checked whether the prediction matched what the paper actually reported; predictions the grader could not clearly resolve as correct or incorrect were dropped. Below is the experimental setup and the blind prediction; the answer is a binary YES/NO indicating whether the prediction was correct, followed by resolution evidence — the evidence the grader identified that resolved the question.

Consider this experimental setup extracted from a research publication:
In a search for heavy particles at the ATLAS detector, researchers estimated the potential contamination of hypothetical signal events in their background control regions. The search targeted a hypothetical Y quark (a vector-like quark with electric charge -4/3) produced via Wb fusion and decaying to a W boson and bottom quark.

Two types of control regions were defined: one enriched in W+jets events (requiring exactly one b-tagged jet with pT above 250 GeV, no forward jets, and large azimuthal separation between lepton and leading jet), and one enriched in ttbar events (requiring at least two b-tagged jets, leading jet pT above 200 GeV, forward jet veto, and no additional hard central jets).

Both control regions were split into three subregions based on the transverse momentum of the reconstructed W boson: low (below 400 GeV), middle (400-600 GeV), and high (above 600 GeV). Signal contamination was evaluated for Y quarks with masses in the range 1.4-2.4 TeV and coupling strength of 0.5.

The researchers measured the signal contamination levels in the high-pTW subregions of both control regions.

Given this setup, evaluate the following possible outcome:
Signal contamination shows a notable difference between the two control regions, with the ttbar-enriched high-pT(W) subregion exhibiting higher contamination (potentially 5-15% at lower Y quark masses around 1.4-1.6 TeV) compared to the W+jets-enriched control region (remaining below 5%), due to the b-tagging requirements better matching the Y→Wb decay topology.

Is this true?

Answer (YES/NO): NO